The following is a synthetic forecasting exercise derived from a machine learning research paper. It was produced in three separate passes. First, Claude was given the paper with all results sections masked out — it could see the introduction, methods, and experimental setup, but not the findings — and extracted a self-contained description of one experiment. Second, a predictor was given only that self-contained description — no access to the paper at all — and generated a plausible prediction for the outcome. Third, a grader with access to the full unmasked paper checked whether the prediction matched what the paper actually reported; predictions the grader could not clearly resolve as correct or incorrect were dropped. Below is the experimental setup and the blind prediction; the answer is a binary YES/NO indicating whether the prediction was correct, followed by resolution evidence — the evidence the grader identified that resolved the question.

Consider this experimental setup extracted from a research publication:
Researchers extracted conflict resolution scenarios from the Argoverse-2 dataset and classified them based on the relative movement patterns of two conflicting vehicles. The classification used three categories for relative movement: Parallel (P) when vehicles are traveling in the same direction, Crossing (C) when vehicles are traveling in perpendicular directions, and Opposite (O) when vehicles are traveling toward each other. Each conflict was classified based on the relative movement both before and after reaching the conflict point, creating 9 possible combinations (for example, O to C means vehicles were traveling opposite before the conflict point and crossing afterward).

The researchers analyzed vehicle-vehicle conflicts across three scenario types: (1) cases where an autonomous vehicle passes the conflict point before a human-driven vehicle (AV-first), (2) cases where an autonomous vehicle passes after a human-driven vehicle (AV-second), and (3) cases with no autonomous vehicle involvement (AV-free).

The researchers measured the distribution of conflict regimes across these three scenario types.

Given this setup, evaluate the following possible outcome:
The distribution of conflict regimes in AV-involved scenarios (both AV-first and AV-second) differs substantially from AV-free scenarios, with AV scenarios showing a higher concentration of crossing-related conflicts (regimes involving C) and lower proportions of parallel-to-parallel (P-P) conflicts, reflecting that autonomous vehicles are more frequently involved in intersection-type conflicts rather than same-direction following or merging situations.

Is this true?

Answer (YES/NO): NO